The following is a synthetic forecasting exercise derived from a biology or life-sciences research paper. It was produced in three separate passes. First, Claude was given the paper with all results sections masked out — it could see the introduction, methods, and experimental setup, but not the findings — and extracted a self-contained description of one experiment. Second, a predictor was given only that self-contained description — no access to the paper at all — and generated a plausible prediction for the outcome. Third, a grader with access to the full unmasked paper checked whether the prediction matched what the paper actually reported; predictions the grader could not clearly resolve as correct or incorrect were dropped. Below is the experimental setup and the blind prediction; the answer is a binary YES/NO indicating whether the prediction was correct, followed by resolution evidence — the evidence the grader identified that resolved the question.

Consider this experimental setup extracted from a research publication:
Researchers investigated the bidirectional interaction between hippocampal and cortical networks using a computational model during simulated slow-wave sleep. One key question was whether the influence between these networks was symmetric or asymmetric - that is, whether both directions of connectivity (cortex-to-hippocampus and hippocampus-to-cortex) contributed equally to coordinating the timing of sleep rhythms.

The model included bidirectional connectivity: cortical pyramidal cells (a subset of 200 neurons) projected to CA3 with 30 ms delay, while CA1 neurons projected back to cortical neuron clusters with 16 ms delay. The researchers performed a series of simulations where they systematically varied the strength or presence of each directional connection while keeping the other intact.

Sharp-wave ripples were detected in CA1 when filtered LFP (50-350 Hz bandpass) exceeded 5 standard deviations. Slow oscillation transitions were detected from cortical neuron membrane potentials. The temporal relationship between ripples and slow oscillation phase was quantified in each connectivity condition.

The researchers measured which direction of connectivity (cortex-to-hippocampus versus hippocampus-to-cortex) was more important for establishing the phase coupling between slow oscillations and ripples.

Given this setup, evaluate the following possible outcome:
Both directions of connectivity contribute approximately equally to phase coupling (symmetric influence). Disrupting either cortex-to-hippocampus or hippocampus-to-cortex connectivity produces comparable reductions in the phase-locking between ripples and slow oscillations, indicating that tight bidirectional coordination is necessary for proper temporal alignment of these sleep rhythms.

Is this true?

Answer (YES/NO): NO